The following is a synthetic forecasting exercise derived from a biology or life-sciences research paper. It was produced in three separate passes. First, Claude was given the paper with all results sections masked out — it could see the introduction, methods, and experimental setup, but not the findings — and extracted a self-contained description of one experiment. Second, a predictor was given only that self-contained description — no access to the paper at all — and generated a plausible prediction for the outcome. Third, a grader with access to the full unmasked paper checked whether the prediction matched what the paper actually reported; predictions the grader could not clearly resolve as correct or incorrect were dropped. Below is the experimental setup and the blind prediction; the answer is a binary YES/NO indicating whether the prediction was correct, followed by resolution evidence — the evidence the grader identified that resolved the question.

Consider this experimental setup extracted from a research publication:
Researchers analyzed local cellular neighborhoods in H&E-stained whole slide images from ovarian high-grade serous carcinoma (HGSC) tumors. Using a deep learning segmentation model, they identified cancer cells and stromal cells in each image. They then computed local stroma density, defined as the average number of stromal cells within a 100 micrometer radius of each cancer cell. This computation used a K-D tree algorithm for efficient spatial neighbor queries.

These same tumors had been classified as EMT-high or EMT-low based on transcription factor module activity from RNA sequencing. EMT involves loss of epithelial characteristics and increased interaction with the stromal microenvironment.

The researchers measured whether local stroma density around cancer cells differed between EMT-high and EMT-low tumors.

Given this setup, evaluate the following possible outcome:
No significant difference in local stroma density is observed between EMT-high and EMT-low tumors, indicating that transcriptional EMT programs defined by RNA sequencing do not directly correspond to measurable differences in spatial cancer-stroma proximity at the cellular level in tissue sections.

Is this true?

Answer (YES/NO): NO